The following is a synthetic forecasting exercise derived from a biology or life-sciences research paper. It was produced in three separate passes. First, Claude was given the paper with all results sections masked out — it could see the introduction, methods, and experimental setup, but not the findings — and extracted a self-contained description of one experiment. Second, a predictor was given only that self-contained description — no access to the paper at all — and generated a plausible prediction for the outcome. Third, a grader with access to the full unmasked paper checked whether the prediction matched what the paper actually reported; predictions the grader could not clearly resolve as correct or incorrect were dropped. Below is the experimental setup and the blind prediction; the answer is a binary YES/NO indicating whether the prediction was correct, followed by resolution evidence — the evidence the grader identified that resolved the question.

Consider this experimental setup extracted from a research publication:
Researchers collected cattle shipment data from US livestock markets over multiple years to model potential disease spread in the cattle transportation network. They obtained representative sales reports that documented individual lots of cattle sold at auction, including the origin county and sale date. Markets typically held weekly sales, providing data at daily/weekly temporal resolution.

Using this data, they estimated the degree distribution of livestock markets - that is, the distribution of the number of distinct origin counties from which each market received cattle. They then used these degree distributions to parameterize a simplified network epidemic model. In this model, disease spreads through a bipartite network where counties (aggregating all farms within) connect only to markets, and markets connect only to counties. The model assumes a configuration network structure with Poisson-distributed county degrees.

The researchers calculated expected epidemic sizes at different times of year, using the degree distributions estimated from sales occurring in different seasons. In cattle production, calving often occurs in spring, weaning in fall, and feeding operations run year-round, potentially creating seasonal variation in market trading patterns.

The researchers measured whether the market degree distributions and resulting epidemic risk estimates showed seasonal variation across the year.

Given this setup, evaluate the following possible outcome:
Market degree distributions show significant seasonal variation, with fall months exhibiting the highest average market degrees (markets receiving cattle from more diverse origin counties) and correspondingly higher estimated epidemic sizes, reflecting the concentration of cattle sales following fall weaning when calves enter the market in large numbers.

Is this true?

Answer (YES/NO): YES